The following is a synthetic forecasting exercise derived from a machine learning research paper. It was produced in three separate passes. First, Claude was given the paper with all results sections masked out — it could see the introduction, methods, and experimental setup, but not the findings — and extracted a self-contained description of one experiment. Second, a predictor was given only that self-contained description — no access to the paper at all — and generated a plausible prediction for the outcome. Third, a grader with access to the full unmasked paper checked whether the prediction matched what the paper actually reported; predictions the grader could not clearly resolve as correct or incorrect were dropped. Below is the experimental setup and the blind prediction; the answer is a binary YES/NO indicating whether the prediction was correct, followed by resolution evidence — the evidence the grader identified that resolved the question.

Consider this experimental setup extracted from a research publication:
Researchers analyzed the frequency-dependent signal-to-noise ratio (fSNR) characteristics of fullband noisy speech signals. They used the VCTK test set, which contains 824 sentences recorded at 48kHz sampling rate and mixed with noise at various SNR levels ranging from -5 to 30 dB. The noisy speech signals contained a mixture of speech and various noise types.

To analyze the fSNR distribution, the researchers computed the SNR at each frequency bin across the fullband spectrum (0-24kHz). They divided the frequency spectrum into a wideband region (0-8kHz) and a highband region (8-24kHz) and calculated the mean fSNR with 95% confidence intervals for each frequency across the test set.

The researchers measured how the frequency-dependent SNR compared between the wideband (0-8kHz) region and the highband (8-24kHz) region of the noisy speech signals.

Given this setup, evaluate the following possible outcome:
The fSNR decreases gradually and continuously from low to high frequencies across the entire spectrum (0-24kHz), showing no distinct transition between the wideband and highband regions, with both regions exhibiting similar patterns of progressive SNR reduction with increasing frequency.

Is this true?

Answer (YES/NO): NO